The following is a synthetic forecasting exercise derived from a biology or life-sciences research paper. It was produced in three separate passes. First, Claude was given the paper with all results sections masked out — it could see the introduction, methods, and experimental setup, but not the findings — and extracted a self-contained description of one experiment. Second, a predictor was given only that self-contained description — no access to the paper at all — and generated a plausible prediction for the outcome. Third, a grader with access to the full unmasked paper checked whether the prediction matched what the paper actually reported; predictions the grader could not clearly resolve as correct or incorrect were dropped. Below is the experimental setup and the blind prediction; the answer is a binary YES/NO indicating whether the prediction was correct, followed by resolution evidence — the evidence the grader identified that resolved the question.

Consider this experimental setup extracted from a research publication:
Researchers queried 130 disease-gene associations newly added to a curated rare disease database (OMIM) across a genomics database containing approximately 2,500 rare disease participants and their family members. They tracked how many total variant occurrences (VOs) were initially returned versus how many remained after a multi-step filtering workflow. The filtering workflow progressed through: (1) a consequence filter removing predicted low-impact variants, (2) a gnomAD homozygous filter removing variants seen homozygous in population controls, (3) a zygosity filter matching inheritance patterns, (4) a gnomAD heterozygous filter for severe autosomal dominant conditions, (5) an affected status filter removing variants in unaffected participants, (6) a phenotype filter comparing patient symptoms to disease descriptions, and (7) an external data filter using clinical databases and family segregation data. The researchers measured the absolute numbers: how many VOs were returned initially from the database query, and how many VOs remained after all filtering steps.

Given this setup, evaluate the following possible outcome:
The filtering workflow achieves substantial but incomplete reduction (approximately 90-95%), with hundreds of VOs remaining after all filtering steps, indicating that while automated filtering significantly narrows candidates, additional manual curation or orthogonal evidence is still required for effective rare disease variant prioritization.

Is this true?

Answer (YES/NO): NO